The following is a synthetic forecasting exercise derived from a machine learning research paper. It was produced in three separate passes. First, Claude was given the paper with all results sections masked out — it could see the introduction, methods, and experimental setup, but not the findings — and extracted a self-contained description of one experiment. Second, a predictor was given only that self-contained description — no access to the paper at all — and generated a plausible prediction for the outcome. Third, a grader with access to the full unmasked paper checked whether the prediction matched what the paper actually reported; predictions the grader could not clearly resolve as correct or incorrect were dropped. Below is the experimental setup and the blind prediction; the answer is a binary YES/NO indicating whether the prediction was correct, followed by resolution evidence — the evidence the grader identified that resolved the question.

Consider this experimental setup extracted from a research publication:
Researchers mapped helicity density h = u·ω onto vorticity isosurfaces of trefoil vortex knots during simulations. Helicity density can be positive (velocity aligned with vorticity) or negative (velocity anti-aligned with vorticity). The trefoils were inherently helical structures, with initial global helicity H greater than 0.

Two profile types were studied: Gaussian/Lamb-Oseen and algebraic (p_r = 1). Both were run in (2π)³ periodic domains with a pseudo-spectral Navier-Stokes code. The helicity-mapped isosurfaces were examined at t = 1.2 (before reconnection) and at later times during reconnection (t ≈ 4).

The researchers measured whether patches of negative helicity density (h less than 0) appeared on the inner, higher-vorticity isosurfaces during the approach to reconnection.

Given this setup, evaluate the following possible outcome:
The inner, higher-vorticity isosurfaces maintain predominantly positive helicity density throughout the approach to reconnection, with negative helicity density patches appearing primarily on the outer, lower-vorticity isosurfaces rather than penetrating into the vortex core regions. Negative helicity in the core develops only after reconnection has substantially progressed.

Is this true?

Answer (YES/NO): NO